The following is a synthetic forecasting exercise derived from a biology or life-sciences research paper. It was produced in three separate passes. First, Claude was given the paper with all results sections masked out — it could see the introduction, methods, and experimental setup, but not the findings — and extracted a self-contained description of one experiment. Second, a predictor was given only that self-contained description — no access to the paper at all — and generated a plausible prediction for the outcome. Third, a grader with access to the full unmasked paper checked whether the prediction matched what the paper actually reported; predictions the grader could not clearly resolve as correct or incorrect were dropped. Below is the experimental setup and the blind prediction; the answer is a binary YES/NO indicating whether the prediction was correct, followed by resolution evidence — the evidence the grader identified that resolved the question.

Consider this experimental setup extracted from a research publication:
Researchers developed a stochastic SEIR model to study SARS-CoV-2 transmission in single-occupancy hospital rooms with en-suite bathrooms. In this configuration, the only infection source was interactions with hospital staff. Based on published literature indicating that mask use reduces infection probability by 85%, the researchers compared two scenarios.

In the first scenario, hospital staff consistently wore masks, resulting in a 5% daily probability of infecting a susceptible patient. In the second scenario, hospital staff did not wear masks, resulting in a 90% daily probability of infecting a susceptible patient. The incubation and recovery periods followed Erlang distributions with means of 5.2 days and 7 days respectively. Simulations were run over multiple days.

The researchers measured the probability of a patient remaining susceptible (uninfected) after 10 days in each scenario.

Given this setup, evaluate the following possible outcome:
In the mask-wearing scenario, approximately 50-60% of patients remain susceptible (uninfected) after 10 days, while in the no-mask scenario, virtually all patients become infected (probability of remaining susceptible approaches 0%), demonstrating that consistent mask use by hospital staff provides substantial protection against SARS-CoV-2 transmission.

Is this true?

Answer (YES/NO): NO